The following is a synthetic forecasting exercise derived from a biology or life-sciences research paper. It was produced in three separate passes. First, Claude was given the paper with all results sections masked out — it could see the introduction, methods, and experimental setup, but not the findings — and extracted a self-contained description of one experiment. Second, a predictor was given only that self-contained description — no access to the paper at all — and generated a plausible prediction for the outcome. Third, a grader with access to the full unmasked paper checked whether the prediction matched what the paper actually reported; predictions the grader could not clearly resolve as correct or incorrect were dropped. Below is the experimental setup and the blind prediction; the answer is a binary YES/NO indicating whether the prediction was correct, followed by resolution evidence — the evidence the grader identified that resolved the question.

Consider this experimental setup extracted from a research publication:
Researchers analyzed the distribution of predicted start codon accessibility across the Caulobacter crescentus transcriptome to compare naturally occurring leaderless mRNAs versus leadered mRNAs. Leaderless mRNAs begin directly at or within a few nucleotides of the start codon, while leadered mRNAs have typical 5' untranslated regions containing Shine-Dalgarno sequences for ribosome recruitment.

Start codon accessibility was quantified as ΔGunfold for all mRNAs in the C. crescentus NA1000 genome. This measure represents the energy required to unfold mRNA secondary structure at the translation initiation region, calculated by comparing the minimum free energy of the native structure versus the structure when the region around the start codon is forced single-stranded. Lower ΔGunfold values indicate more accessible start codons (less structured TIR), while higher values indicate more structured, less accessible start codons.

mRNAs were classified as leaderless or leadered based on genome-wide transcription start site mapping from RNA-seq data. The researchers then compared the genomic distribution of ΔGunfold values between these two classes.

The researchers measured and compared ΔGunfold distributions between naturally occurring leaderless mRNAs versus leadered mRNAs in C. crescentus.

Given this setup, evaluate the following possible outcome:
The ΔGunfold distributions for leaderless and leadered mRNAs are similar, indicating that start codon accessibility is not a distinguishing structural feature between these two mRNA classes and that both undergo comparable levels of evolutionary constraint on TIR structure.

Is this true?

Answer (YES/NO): NO